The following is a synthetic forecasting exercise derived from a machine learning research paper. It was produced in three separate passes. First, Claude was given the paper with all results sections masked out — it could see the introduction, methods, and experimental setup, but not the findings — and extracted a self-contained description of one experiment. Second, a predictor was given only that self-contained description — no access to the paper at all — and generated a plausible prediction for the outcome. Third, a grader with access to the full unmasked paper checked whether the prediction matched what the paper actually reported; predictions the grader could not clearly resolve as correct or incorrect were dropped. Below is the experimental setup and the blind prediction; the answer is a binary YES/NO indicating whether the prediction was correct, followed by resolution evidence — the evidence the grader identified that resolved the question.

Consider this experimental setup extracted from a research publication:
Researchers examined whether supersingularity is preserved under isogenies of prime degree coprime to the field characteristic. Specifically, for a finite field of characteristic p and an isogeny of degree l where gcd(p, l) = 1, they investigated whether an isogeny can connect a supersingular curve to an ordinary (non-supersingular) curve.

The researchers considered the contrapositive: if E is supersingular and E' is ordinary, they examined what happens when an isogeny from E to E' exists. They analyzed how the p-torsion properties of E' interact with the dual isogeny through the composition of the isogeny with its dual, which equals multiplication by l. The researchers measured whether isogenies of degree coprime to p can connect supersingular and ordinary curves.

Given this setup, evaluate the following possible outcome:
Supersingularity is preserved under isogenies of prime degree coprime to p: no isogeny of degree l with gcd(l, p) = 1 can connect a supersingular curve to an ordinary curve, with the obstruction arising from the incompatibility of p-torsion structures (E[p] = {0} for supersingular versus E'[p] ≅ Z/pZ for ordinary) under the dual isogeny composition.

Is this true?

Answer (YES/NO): YES